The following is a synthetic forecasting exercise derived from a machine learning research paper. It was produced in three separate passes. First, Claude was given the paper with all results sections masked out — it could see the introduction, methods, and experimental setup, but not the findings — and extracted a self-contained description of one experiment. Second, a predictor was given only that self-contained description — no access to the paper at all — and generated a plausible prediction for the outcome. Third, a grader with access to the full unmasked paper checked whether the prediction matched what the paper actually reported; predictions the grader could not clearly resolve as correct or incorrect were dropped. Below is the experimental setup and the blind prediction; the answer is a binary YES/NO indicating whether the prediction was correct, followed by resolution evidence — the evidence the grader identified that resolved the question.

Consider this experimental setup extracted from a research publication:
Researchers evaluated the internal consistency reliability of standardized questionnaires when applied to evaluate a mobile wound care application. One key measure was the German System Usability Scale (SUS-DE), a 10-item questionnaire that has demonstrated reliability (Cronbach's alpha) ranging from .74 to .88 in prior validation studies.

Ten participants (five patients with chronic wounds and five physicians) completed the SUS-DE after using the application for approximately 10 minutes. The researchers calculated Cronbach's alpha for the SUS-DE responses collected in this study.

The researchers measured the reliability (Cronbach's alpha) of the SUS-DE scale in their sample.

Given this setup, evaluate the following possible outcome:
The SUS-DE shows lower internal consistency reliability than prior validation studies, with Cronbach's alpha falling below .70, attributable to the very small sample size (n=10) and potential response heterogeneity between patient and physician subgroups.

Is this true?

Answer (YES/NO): YES